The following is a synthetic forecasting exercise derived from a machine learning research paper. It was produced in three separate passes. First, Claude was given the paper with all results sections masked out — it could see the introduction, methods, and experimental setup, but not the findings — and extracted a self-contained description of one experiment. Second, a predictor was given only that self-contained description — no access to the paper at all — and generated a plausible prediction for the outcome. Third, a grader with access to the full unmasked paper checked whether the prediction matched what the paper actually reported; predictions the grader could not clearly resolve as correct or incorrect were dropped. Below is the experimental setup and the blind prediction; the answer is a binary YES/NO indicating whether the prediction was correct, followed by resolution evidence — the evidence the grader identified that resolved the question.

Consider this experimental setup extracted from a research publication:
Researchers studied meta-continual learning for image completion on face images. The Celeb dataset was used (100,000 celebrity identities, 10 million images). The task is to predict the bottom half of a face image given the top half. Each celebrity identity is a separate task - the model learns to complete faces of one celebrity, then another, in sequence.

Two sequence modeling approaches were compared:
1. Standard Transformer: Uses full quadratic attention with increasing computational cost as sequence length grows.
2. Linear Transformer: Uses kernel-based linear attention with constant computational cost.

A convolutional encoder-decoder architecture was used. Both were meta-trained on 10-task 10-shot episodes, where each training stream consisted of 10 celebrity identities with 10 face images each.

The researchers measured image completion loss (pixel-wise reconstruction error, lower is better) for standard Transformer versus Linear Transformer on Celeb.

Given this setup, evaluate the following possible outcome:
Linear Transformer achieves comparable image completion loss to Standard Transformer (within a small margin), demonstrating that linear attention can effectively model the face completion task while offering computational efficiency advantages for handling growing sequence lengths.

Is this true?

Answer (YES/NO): YES